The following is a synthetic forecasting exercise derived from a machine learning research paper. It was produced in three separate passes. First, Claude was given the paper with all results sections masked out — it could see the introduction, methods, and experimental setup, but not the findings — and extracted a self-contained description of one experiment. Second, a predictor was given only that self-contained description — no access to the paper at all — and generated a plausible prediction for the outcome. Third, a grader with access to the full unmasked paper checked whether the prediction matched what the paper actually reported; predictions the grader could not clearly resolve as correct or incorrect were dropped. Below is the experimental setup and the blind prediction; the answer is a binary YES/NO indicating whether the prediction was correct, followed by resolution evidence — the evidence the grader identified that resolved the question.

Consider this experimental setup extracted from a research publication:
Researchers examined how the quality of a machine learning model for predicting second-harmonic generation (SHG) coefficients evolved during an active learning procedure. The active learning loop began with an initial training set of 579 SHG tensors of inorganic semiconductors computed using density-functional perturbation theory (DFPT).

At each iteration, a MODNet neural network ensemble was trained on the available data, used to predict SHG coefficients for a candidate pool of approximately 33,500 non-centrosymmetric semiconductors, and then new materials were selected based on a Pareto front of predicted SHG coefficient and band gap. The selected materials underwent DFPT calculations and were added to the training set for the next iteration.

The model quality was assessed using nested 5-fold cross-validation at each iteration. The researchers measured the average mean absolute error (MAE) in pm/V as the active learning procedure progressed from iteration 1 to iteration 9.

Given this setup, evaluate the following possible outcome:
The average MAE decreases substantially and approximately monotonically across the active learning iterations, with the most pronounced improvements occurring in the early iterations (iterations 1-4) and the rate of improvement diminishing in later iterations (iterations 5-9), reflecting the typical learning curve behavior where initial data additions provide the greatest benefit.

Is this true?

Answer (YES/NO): NO